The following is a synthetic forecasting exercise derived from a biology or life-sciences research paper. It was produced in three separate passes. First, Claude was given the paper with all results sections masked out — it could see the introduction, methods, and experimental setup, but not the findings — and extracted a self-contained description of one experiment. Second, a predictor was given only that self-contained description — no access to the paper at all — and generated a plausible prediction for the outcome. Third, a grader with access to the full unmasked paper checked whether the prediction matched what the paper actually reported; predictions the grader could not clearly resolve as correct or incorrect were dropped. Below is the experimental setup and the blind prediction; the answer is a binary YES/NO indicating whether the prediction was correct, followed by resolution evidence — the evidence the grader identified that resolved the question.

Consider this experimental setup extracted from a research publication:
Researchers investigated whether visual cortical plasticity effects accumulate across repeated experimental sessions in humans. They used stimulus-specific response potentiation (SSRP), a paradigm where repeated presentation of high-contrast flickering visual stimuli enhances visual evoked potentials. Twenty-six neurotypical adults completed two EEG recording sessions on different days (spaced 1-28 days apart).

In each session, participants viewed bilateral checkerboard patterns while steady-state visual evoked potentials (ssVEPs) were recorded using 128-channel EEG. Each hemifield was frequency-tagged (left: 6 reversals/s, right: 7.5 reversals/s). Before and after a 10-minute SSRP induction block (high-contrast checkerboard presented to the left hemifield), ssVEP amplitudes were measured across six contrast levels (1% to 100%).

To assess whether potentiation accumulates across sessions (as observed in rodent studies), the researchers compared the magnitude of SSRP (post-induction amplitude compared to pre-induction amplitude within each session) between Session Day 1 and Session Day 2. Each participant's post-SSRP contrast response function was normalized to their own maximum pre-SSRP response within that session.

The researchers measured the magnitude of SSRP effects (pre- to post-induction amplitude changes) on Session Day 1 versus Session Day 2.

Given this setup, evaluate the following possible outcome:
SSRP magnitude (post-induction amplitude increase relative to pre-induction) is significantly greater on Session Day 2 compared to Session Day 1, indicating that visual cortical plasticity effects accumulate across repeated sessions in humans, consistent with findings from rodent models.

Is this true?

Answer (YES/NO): YES